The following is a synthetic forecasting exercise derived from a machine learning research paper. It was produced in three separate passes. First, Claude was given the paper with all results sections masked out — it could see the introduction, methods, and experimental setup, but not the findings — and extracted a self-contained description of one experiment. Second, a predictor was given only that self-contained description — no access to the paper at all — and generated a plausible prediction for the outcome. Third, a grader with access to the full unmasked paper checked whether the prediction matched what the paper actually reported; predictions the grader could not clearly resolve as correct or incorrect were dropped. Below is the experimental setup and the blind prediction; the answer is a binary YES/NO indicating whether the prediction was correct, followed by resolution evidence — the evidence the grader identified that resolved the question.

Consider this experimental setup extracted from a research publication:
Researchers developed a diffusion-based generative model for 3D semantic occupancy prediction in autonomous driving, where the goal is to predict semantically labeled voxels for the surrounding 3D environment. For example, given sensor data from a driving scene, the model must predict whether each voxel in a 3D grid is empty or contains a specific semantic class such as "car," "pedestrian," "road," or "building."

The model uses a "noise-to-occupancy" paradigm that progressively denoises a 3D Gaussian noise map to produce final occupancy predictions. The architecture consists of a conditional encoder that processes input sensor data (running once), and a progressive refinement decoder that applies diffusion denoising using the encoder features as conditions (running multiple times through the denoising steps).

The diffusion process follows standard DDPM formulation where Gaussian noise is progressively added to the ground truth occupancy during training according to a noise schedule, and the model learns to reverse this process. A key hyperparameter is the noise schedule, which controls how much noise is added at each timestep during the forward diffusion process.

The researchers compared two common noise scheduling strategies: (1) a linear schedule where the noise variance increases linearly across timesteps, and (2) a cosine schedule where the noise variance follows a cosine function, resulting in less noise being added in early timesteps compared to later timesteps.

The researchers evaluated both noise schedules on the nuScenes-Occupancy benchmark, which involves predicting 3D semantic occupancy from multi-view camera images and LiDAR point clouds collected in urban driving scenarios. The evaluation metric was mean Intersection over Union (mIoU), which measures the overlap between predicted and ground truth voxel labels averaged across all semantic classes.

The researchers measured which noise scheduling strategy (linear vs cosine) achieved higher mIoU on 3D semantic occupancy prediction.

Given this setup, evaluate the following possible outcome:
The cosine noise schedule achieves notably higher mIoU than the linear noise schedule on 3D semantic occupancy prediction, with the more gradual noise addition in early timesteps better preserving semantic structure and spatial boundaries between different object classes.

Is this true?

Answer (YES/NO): NO